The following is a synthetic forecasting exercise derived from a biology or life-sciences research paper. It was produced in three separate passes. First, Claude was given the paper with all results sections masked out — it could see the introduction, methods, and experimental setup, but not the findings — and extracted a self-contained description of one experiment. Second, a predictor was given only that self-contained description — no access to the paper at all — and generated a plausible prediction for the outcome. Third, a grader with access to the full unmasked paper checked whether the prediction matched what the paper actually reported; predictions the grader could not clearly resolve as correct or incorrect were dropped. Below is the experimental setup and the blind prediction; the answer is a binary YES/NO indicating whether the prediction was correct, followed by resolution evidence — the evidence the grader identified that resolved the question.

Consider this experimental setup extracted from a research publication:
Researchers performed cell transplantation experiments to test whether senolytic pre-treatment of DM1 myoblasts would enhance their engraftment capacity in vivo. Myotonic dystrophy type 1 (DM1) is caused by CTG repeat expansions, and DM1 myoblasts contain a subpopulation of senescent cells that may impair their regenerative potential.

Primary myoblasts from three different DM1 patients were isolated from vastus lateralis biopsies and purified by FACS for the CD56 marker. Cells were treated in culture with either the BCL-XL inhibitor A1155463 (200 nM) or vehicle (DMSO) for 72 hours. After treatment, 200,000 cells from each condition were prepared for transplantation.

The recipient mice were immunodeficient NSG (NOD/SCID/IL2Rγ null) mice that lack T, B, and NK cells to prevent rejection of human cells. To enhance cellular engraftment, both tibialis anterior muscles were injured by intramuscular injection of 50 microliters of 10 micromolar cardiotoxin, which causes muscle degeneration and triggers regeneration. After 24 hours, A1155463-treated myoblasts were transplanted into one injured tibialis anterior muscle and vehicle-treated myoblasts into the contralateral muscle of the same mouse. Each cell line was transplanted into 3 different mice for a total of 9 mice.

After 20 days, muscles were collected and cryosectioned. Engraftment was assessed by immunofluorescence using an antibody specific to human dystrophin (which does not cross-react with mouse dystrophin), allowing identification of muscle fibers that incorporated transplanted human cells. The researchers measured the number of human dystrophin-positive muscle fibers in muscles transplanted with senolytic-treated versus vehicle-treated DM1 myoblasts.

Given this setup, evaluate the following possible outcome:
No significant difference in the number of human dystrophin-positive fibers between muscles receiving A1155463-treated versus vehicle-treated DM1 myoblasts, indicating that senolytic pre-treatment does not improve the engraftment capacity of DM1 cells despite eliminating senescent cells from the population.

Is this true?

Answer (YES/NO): NO